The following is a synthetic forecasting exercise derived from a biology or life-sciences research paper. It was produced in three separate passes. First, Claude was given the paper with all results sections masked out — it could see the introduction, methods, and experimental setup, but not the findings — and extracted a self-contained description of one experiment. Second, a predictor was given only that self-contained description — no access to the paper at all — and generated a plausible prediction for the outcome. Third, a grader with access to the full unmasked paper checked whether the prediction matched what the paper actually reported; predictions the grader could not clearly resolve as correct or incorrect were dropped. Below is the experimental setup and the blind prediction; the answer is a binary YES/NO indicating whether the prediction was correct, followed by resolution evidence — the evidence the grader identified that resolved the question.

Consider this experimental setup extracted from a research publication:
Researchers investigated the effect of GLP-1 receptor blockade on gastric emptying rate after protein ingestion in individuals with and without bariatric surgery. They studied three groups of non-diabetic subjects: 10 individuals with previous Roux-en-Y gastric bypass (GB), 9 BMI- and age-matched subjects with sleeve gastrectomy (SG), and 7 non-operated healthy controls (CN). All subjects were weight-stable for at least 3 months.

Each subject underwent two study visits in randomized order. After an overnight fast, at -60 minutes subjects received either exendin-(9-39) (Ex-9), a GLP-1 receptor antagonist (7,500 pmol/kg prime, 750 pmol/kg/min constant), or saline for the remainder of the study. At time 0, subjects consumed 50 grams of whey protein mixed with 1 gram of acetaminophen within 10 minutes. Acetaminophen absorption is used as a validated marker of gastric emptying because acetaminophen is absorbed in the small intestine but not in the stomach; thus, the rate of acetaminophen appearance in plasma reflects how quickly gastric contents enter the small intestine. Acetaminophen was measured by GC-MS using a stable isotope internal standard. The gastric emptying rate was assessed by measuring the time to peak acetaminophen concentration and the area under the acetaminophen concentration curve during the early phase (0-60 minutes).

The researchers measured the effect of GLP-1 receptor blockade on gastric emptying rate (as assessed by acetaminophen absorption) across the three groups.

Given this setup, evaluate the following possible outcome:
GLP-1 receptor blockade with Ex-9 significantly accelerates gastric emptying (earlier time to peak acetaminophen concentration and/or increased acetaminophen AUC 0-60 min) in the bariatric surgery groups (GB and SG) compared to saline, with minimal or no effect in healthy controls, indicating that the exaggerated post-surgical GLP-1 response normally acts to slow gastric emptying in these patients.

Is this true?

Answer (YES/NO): NO